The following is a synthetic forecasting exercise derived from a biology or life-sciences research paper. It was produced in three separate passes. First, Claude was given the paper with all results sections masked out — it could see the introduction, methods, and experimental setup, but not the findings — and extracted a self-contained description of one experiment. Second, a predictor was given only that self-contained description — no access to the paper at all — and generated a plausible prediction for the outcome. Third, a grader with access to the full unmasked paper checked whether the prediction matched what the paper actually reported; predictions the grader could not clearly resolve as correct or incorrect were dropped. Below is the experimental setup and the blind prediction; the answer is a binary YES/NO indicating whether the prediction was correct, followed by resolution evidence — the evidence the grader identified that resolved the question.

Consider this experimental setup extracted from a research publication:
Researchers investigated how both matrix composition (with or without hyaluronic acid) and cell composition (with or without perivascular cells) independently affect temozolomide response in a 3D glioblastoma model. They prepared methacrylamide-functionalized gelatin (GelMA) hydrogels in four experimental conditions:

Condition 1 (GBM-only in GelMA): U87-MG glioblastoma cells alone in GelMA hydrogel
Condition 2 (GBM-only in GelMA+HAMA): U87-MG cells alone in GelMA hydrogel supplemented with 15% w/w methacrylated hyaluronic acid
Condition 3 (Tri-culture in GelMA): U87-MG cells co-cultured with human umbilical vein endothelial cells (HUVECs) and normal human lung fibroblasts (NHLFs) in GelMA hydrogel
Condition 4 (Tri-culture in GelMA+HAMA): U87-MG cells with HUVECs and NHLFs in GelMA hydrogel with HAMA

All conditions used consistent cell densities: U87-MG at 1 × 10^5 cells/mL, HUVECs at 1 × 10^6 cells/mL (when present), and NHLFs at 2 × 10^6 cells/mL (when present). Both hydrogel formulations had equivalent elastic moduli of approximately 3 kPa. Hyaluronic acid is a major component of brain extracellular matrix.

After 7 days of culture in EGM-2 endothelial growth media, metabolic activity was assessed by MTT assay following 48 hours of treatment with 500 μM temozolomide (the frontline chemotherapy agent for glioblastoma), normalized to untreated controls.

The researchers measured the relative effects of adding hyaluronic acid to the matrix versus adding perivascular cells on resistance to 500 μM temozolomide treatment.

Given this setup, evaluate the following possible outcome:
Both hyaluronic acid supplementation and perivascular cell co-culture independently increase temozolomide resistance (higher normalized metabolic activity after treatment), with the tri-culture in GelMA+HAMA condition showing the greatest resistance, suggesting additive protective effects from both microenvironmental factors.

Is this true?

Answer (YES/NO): NO